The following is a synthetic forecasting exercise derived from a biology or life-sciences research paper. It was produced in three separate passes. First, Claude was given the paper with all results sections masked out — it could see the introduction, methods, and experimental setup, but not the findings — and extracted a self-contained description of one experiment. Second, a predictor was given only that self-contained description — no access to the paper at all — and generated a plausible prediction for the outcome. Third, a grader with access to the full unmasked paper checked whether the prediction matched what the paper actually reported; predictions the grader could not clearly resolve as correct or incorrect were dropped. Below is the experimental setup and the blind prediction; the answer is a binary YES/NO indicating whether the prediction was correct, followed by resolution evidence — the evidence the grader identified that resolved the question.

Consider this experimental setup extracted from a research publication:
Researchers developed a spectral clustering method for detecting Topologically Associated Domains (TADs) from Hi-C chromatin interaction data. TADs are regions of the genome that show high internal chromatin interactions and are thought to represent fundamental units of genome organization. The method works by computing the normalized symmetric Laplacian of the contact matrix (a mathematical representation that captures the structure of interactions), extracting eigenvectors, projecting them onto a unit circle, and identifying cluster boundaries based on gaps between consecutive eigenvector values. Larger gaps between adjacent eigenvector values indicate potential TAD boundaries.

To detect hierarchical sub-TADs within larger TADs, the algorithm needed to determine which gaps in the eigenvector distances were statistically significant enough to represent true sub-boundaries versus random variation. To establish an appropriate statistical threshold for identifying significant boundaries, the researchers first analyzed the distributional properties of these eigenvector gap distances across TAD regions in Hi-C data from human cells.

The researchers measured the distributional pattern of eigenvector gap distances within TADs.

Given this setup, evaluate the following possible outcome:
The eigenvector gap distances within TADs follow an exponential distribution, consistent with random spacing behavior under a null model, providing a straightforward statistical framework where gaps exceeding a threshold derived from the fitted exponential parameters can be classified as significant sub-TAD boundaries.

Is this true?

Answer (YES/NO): NO